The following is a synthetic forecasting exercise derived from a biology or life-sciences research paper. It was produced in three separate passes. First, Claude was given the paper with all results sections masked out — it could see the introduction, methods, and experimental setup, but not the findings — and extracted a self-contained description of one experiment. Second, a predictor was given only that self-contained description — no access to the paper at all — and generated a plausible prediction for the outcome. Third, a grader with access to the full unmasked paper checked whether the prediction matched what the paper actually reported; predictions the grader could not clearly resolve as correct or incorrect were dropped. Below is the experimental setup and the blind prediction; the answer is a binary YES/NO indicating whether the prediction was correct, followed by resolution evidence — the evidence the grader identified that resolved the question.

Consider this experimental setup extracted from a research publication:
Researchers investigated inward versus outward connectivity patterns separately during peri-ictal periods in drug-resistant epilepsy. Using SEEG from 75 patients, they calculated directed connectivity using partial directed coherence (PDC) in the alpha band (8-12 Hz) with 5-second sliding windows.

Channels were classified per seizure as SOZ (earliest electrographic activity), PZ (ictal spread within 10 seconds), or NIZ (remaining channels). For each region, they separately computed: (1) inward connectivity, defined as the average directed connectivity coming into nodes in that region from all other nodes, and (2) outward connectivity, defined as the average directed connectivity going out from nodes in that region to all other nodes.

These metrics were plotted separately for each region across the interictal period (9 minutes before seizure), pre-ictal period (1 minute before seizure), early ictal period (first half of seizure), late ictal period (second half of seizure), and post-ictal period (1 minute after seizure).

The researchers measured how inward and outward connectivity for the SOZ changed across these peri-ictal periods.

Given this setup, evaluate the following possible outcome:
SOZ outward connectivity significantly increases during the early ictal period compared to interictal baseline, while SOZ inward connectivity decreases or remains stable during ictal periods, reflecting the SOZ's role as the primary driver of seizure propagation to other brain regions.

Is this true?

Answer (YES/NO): NO